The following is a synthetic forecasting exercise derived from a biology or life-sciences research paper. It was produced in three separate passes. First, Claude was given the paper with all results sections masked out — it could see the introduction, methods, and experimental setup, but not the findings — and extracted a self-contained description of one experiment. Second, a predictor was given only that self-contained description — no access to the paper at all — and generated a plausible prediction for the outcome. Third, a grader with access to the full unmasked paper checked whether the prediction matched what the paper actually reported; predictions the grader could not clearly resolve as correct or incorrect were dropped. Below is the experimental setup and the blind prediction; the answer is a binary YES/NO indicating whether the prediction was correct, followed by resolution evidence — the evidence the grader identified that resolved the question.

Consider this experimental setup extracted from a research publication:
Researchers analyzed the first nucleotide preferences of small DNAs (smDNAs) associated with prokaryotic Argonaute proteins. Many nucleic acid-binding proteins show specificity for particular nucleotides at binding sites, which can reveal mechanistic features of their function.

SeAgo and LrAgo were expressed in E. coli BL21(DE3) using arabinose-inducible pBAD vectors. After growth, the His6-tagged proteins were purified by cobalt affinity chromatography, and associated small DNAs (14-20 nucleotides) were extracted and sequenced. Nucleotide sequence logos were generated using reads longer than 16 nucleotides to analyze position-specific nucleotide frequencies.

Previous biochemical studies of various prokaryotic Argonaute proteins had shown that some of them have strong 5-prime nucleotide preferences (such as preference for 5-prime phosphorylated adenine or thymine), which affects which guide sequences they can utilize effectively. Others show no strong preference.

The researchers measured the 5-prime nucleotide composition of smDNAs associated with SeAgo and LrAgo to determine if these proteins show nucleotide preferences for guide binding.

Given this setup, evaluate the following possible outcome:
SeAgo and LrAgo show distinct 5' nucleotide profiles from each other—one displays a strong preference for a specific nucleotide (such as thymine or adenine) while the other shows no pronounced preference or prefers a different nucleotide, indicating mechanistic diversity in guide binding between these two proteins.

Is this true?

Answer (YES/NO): NO